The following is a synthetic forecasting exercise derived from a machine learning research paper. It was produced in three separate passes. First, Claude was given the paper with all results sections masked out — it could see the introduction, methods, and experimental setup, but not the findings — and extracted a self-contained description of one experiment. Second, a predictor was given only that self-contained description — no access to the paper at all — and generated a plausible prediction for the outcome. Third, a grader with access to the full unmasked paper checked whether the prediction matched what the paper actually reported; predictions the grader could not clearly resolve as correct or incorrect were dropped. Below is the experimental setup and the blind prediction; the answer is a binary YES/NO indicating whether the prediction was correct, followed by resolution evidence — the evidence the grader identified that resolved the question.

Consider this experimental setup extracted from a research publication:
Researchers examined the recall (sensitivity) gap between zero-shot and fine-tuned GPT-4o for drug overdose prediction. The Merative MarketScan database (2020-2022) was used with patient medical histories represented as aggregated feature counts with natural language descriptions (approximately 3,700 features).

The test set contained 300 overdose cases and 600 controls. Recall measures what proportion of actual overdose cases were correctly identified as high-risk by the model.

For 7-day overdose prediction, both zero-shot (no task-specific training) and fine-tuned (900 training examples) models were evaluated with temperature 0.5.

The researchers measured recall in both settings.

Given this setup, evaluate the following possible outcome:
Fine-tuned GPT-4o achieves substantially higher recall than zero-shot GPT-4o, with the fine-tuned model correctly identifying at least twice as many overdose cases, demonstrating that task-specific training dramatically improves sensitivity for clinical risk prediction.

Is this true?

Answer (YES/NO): NO